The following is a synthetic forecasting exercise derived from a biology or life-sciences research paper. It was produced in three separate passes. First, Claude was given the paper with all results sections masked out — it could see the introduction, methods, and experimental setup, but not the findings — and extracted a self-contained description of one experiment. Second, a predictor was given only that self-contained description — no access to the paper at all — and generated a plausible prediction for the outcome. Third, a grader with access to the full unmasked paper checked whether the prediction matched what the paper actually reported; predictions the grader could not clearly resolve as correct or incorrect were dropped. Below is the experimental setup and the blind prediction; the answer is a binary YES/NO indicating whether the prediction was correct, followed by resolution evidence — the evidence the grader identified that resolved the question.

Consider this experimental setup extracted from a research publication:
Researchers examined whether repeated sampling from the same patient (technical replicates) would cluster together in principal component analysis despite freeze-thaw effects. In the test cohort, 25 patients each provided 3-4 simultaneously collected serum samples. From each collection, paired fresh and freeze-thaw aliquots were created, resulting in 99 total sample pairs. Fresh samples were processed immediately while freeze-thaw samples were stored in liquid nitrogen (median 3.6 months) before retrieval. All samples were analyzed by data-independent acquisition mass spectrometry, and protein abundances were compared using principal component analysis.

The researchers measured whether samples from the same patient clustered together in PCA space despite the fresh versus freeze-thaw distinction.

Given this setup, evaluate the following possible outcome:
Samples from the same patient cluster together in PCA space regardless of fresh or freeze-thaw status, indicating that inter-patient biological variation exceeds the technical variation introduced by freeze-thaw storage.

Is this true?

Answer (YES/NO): YES